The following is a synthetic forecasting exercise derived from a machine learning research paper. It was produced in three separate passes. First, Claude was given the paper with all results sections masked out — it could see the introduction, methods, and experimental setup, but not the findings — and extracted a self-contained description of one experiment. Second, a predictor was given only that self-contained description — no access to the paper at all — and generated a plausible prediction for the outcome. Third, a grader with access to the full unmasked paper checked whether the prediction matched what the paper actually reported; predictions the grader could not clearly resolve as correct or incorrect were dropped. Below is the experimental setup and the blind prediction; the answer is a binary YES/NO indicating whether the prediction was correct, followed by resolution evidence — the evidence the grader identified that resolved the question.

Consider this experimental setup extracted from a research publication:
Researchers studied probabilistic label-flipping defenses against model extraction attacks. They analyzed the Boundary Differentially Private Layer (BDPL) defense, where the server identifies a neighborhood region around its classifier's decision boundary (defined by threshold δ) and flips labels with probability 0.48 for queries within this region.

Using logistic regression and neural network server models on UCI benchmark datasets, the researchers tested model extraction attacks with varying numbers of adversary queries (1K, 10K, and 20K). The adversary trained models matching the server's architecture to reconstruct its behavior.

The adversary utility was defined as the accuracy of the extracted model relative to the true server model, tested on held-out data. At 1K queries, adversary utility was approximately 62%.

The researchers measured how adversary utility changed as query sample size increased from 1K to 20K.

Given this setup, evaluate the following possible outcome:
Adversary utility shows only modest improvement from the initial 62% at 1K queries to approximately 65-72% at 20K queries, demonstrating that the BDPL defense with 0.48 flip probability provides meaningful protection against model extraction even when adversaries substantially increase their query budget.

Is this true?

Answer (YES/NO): NO